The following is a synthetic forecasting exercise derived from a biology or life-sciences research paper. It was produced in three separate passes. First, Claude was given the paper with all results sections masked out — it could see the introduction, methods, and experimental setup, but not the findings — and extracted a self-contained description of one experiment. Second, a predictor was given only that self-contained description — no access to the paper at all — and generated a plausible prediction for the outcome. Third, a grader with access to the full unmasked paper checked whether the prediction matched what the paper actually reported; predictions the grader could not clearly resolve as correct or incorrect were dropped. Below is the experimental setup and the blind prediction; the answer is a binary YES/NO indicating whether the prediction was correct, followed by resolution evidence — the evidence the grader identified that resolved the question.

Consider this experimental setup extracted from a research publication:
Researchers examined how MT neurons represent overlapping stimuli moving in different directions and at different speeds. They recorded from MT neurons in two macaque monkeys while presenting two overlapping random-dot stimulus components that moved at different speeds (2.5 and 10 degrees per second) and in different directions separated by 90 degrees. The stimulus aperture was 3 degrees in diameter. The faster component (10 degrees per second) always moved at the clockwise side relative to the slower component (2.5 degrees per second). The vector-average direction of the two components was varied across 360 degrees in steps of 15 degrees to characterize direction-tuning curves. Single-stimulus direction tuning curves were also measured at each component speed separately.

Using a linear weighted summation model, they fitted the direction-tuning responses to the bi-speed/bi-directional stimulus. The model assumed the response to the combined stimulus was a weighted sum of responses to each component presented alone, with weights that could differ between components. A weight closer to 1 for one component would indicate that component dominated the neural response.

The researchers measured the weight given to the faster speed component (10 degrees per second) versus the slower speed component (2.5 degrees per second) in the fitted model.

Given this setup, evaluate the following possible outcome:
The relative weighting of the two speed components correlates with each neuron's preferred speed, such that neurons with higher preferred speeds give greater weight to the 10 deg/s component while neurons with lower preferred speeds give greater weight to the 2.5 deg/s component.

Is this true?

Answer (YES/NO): NO